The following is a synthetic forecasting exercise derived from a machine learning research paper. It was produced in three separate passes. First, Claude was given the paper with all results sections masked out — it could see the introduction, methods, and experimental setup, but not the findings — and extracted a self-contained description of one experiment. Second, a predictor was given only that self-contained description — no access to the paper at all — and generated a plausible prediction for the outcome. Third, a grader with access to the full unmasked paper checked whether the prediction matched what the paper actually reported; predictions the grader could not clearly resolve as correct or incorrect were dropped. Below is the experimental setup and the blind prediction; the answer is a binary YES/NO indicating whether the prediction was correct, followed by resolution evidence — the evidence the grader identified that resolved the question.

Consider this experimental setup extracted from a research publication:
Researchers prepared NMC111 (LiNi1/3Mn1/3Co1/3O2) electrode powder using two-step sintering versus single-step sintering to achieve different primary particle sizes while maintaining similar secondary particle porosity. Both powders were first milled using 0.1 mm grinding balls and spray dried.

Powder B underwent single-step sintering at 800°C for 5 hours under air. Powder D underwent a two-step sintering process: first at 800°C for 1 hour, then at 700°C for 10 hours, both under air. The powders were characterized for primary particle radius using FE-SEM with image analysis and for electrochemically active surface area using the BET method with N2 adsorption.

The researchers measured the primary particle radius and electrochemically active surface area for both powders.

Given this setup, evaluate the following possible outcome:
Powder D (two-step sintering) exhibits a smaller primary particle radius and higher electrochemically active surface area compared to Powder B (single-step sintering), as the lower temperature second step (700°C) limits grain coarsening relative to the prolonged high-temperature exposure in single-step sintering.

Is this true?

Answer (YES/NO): YES